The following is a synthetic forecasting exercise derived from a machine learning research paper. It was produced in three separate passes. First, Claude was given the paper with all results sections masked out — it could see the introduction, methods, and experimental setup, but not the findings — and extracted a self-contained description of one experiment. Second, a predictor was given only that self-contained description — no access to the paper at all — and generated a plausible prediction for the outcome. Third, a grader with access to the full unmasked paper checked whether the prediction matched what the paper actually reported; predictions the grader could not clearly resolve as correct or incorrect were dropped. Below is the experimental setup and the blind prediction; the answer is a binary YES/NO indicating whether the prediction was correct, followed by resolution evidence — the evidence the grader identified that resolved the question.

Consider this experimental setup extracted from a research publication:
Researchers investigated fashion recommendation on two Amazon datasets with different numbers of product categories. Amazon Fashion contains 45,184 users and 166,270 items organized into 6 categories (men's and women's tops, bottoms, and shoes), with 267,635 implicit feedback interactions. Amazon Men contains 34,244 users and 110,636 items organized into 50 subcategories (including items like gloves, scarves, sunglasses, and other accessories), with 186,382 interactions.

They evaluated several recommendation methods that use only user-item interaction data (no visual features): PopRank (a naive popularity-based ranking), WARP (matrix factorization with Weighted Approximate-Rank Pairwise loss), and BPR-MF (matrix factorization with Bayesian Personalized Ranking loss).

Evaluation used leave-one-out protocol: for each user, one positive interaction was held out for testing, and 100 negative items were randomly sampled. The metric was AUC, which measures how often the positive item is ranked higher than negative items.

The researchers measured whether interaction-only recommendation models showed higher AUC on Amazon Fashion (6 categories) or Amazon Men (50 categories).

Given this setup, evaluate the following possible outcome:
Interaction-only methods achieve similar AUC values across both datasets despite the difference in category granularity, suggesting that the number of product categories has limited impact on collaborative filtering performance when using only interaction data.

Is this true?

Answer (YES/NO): NO